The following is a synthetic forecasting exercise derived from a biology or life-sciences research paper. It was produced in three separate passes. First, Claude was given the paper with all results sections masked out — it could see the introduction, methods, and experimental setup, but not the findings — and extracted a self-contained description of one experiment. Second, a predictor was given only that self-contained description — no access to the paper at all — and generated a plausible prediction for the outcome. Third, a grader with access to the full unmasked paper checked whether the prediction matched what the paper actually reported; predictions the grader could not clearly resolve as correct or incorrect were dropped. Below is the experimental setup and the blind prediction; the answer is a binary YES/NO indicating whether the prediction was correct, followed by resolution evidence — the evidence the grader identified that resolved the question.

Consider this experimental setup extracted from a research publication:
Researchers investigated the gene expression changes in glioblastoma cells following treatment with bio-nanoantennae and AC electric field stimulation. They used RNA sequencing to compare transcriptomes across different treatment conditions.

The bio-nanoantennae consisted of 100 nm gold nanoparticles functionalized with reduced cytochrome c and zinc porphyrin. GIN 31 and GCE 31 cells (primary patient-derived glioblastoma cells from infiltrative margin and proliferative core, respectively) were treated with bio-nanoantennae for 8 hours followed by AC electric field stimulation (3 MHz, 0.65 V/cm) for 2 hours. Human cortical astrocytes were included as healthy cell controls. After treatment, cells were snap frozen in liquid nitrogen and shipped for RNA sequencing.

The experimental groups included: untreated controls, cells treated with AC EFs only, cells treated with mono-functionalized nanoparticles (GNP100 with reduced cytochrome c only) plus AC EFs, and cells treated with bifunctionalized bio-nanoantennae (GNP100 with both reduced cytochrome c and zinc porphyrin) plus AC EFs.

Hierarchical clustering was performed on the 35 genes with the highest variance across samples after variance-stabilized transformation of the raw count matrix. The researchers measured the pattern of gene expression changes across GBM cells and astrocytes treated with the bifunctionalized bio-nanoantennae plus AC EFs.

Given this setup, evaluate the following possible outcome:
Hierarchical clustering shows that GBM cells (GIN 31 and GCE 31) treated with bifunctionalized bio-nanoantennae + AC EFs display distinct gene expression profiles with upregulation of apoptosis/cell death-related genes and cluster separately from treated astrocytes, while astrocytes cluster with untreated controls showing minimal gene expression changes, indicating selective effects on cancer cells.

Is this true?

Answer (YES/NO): YES